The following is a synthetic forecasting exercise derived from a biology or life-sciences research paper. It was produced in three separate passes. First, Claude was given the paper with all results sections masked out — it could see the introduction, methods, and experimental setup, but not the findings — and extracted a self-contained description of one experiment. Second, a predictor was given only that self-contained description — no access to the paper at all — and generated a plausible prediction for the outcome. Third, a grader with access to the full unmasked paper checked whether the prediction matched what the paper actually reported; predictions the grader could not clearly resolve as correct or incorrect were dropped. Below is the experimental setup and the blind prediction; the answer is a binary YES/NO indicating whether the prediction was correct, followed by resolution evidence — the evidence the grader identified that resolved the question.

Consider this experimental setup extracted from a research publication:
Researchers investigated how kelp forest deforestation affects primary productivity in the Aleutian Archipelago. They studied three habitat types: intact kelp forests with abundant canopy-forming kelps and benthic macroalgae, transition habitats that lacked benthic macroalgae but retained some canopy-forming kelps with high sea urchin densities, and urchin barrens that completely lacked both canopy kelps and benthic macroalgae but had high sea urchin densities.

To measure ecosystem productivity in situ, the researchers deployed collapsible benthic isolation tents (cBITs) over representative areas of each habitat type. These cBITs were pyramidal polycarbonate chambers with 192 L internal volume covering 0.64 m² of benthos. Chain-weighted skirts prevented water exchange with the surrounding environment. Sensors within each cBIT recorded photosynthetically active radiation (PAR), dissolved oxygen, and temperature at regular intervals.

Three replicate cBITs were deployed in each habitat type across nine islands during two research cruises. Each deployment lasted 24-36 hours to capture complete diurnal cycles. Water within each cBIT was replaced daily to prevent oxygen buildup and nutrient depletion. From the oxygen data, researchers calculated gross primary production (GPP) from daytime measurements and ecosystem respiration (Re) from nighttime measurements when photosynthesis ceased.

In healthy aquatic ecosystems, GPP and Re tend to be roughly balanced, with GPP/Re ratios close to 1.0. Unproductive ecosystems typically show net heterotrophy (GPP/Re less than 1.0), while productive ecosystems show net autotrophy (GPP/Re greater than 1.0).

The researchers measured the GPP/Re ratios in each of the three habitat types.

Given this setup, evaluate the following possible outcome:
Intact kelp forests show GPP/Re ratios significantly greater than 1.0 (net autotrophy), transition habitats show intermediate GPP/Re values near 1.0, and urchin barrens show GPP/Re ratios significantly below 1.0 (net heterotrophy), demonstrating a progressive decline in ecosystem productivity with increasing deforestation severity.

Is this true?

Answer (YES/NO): NO